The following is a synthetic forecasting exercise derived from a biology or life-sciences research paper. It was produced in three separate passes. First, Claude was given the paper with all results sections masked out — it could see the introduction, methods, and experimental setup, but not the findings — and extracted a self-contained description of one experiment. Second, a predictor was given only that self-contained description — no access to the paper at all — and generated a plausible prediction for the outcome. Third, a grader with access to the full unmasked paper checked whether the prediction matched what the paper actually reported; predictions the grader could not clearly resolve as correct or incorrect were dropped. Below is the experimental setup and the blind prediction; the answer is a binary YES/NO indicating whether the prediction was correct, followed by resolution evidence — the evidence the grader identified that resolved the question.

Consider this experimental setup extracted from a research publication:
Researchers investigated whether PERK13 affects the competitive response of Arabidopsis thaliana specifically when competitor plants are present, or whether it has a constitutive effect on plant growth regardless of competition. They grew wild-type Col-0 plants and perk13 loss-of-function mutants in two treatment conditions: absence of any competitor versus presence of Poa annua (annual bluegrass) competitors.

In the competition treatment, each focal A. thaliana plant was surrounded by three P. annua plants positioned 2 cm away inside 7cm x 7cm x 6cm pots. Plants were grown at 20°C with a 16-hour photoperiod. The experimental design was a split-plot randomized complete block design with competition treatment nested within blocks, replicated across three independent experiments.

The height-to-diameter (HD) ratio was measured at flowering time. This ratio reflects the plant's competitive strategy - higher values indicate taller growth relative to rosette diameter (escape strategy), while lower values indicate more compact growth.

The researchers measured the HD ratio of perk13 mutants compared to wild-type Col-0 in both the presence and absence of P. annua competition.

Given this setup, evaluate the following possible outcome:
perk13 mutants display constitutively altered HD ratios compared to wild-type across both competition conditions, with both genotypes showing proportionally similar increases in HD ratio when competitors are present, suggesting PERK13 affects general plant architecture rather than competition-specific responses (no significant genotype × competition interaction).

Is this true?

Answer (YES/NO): NO